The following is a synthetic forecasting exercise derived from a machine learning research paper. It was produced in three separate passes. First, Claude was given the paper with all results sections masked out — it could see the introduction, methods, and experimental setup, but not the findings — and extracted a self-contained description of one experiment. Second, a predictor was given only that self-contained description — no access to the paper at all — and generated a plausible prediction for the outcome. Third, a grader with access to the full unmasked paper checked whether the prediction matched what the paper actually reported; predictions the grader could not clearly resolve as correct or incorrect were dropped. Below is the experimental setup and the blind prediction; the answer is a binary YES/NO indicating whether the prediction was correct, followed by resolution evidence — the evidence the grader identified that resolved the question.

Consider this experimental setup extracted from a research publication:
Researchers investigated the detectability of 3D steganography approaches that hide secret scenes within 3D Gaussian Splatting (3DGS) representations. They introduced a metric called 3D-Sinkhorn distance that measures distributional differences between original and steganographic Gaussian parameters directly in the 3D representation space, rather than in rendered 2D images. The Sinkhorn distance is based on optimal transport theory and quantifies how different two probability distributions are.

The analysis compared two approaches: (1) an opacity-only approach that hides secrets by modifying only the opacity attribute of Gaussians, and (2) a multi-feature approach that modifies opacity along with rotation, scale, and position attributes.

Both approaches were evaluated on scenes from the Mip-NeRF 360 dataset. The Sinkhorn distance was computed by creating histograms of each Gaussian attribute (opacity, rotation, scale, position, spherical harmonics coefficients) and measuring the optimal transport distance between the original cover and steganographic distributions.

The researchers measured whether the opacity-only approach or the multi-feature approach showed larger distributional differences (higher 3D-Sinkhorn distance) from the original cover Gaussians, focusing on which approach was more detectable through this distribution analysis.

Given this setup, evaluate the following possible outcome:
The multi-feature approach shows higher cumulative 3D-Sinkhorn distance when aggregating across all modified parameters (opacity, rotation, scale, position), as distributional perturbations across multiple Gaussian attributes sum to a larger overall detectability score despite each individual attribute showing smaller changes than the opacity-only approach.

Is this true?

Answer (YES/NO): NO